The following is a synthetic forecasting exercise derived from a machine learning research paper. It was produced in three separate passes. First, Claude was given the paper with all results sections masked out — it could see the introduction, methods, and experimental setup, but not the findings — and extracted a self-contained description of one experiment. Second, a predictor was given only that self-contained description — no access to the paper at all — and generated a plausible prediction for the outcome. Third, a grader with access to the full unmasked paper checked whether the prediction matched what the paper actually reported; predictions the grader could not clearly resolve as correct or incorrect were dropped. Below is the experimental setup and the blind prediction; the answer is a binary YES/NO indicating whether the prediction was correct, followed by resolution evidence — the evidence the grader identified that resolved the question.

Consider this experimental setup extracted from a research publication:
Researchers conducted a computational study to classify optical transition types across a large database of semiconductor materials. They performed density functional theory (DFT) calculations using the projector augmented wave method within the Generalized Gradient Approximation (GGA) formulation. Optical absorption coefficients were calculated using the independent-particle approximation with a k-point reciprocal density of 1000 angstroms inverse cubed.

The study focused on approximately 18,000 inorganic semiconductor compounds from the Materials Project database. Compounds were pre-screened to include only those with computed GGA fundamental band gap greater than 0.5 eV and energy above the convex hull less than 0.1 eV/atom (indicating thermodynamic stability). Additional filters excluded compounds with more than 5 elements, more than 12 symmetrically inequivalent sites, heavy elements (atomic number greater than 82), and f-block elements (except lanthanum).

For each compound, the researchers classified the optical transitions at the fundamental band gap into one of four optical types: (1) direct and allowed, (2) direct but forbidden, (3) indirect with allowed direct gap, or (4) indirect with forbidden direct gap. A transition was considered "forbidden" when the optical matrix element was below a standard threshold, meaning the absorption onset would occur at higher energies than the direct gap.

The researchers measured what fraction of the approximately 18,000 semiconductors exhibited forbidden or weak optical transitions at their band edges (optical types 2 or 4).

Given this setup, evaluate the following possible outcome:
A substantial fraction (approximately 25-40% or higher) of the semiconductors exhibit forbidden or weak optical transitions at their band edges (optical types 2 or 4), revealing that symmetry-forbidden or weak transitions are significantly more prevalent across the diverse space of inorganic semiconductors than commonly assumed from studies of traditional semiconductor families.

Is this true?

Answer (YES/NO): YES